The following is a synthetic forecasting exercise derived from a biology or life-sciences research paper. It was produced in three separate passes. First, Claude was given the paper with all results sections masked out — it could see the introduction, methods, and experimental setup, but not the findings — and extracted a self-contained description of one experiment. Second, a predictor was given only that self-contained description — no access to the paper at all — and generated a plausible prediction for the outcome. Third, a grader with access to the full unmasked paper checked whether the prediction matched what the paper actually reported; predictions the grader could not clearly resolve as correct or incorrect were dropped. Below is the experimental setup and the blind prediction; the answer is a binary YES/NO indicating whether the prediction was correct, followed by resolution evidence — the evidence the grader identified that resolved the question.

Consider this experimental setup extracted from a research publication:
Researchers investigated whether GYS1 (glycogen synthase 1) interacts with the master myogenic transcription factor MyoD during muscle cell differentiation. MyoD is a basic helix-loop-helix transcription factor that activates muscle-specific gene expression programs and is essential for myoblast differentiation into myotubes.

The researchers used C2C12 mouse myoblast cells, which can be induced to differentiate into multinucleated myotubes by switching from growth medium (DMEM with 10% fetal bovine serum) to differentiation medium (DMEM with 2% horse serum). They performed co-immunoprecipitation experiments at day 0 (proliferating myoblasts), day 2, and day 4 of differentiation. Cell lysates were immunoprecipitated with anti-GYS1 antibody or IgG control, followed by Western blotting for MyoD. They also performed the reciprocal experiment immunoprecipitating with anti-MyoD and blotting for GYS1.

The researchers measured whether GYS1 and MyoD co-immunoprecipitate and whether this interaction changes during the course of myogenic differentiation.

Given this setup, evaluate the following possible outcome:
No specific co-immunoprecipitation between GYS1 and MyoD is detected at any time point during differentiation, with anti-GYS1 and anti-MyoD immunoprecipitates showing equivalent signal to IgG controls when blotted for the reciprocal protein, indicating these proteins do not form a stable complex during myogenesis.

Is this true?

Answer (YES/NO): NO